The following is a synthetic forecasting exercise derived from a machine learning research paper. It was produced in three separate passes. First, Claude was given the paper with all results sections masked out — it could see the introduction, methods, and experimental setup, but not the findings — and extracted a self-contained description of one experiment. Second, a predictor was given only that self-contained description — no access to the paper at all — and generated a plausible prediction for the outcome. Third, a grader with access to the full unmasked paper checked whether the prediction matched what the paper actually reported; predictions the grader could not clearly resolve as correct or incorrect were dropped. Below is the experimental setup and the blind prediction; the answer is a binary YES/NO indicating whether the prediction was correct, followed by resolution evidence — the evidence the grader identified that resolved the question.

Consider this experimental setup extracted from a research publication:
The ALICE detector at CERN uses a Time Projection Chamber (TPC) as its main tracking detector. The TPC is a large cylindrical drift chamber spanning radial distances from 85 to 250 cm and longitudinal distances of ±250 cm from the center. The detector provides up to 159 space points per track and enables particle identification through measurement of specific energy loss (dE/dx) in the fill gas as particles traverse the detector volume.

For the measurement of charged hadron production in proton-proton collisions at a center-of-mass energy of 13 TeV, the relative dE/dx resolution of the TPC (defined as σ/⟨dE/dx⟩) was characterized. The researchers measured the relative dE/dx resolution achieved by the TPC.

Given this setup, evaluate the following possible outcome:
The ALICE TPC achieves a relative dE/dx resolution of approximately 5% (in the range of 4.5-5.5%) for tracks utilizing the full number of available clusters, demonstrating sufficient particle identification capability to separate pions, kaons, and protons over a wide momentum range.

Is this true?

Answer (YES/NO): YES